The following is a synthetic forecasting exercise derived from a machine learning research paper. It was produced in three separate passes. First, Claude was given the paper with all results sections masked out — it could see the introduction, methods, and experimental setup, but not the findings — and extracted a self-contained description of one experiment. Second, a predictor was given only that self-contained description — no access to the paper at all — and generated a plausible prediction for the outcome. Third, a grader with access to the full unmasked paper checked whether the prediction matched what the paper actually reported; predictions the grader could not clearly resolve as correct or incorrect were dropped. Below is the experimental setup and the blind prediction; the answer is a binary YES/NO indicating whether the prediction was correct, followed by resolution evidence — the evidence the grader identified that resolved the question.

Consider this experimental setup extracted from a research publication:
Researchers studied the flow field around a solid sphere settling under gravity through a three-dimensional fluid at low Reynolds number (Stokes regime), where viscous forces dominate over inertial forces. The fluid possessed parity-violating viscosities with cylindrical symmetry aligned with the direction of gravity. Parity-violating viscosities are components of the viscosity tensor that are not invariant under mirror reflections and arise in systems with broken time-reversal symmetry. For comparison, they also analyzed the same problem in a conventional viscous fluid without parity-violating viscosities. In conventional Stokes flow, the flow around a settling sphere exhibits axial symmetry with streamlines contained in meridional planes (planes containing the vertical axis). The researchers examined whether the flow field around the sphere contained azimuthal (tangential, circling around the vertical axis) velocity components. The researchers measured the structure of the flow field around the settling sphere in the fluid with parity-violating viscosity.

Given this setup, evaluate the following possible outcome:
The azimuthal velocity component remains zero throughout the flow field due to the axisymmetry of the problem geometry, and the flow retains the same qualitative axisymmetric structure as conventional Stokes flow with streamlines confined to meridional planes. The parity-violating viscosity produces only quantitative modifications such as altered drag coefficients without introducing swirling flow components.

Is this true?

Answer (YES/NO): NO